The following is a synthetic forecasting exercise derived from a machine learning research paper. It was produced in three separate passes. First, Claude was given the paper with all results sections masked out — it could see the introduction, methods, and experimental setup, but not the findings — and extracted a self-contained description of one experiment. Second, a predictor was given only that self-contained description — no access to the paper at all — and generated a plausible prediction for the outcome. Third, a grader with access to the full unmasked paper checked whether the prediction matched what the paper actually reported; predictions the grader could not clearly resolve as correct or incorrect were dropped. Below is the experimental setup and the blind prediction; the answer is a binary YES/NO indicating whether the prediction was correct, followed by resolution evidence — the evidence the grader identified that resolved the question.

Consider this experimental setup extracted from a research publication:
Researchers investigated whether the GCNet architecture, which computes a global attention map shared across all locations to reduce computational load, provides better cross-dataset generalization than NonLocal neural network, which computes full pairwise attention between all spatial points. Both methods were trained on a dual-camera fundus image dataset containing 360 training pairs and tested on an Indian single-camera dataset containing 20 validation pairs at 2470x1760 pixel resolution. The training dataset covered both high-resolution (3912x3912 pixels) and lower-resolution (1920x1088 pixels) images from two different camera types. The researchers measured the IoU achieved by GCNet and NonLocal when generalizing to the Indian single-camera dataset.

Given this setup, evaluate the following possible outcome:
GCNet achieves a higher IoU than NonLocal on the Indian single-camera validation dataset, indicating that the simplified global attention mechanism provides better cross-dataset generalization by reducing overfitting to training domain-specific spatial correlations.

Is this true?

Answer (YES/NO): YES